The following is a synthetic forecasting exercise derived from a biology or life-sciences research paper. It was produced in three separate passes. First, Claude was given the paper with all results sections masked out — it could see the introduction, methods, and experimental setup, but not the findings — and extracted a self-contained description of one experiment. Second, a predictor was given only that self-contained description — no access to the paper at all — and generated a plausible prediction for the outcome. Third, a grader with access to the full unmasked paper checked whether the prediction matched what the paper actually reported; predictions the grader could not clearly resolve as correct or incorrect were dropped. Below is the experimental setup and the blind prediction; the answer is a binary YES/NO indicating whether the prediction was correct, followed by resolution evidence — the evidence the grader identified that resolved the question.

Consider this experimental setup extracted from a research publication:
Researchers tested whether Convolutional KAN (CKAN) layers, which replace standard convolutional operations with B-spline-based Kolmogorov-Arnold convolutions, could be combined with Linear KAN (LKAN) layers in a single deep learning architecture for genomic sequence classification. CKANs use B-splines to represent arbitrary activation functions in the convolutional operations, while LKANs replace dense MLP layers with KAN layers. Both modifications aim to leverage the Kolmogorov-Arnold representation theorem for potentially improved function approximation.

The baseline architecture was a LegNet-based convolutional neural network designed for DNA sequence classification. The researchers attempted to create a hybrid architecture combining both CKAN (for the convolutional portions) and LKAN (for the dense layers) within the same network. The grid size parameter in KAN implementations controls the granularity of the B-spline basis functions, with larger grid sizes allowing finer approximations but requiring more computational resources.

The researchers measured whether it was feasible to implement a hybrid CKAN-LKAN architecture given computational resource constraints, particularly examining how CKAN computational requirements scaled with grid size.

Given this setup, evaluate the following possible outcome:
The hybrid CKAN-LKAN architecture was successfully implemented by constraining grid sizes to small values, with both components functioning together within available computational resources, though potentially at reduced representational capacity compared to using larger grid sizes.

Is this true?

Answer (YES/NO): NO